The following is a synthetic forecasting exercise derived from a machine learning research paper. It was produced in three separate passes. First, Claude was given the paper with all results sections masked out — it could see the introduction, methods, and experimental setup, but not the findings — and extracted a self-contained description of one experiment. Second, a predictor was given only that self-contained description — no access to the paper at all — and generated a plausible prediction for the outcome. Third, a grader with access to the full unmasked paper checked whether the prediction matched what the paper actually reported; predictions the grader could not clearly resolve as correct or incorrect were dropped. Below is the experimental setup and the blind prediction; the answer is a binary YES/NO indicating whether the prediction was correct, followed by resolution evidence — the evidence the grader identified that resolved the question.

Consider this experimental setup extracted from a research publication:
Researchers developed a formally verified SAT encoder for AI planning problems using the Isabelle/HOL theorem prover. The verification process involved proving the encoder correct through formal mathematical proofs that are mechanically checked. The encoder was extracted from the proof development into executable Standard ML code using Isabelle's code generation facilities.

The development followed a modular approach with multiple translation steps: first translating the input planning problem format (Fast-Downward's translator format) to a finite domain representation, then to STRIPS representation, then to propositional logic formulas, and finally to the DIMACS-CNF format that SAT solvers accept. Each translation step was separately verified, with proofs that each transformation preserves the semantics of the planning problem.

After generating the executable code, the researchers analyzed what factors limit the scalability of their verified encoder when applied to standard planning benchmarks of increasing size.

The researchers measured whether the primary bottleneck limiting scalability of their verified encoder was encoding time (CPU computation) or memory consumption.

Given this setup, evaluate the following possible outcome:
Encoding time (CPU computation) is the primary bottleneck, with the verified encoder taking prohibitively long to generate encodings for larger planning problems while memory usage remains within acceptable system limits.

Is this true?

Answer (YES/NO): NO